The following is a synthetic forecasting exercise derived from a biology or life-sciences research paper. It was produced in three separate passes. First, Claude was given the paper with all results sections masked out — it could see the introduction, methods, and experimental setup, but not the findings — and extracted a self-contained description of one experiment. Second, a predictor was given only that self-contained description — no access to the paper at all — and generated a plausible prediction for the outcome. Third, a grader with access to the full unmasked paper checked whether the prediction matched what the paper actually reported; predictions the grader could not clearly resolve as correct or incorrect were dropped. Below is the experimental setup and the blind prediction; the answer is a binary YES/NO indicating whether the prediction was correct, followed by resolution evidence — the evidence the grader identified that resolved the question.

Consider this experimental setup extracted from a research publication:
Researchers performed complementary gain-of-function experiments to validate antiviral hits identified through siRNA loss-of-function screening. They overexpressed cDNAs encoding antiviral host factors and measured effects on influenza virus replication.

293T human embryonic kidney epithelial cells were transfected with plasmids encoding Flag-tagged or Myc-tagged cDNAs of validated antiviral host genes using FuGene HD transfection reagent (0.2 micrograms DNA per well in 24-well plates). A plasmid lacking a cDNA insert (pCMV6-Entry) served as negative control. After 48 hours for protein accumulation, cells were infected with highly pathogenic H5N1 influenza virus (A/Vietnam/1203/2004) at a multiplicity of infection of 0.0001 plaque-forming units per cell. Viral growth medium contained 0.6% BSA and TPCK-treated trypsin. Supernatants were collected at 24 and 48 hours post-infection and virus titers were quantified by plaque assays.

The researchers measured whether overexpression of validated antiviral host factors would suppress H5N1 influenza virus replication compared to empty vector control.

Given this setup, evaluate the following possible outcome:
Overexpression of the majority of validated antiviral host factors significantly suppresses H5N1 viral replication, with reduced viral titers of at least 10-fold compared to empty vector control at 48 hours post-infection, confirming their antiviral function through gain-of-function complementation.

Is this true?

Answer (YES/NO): NO